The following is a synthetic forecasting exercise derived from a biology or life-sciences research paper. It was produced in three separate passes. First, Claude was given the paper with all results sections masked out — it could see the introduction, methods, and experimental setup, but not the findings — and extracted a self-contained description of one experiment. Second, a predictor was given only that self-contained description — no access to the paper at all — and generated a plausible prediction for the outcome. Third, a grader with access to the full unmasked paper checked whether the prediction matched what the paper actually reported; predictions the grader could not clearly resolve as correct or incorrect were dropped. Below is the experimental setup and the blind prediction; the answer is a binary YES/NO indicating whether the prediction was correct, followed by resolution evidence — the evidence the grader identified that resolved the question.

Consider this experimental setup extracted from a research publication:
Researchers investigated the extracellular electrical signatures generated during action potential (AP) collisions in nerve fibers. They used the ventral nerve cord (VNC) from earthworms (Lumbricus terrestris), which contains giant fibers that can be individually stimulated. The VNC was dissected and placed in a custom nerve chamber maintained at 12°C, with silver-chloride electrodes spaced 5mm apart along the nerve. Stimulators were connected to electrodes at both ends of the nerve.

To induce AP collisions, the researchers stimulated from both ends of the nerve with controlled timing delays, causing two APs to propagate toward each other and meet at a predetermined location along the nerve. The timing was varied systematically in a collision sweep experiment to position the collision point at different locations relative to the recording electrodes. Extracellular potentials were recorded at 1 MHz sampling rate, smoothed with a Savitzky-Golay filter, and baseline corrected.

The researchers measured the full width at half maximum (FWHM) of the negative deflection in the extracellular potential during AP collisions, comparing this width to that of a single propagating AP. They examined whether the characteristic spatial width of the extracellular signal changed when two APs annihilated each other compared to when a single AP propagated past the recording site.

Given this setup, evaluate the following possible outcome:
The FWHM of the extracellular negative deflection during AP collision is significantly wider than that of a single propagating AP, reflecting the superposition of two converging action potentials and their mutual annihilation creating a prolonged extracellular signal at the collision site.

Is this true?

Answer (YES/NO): YES